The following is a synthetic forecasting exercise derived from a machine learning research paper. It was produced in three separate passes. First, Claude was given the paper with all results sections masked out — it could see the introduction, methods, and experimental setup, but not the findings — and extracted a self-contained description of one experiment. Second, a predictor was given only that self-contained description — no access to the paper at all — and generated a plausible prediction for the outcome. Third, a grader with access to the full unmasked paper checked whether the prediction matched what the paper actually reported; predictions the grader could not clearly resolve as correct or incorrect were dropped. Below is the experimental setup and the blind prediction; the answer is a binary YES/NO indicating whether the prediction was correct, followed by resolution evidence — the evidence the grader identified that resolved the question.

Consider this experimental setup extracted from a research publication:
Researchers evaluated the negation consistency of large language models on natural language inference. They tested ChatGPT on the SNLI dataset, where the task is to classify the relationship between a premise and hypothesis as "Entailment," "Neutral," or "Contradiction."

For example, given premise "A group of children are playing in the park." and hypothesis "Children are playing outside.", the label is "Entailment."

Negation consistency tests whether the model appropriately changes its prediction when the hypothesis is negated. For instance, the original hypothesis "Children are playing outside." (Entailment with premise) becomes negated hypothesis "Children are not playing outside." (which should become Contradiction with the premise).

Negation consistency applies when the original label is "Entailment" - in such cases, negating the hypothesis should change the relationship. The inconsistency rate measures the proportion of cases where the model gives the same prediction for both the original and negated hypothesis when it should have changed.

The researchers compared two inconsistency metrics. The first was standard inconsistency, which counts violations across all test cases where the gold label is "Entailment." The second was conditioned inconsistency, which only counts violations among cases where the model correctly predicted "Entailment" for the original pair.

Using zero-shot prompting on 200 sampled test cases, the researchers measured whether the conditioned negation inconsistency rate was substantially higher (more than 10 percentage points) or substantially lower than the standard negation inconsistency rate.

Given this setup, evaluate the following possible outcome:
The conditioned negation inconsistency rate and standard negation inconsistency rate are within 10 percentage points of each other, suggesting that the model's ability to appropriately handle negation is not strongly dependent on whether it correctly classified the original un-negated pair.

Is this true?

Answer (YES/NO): NO